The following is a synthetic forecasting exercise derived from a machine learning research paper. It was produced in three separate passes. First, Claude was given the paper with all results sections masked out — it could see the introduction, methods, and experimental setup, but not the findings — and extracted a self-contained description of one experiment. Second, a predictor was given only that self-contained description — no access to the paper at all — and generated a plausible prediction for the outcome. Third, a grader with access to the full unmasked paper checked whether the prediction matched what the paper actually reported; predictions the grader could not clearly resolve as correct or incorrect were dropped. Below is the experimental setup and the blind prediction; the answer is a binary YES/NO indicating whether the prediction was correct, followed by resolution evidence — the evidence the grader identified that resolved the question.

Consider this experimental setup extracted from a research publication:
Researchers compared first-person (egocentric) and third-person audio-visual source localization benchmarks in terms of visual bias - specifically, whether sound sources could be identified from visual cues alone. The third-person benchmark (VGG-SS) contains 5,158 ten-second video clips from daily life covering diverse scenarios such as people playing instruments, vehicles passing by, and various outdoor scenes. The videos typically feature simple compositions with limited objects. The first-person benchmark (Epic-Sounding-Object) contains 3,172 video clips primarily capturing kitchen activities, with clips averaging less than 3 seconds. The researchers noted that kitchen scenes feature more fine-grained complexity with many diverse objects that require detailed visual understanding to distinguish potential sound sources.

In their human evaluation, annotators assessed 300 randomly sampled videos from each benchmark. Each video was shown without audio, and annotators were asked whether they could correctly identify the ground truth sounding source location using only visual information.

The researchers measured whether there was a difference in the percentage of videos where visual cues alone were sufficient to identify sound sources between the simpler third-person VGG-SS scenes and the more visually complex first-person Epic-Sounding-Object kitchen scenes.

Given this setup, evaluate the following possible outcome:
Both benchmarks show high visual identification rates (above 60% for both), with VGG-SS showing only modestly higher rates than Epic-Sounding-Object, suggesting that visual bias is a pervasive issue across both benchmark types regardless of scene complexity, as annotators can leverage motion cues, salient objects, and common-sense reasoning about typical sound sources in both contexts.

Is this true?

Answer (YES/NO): YES